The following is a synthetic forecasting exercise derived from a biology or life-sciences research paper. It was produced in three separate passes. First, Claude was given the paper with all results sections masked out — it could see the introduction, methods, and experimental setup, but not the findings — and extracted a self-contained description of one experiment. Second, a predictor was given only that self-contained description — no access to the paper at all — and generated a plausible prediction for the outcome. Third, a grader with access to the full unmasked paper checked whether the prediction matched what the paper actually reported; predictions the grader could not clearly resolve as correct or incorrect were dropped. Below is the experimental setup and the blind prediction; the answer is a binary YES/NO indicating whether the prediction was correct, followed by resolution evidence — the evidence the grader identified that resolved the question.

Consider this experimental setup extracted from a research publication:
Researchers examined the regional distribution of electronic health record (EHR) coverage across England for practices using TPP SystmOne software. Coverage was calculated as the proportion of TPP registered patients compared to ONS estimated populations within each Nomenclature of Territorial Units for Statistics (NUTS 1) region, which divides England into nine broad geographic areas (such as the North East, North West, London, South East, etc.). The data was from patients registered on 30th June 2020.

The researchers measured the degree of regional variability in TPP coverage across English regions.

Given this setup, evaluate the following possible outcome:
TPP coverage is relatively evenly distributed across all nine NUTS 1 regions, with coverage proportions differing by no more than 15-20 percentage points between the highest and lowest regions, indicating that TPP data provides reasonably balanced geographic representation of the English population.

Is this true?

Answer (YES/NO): NO